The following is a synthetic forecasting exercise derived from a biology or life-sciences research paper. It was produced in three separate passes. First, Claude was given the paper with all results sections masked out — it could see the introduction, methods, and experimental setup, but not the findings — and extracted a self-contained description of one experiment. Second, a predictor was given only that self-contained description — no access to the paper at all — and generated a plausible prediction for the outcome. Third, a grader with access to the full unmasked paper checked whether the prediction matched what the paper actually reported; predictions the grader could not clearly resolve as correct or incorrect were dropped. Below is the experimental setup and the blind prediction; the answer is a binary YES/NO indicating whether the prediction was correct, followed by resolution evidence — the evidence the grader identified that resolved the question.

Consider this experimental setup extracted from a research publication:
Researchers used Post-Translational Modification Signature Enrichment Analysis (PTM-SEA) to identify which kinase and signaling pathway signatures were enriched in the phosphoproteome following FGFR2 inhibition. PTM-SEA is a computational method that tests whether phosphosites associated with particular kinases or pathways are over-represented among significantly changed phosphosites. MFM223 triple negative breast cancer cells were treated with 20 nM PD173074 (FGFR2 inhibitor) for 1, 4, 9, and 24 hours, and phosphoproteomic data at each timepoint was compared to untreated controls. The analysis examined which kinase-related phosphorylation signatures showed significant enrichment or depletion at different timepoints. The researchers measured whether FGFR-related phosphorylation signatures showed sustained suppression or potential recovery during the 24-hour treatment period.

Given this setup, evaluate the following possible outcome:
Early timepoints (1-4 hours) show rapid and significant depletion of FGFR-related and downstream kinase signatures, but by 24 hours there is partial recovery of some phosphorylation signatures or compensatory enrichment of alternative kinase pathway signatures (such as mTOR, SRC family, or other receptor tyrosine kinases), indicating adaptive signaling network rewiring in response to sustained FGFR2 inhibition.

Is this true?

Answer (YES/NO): YES